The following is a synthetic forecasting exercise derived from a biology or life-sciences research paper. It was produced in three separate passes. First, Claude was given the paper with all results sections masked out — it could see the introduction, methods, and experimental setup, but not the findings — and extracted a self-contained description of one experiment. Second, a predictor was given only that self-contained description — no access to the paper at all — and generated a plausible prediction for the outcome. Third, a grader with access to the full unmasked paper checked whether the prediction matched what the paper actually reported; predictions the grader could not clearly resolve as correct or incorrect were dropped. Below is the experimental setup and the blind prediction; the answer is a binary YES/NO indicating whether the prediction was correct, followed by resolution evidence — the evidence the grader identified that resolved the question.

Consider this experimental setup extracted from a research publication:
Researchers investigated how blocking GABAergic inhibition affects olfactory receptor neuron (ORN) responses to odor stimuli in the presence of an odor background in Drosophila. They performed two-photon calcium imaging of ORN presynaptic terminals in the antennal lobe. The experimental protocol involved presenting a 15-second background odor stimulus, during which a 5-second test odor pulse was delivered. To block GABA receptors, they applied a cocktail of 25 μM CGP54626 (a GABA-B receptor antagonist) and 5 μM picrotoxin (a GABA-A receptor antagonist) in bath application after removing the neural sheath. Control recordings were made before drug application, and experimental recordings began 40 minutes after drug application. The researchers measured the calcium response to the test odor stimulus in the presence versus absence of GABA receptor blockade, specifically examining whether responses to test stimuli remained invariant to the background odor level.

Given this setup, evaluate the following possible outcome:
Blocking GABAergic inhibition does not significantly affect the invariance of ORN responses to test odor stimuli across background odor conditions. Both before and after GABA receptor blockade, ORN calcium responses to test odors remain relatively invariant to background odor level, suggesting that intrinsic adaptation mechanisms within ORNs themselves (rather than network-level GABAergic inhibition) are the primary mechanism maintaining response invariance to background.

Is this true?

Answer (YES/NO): NO